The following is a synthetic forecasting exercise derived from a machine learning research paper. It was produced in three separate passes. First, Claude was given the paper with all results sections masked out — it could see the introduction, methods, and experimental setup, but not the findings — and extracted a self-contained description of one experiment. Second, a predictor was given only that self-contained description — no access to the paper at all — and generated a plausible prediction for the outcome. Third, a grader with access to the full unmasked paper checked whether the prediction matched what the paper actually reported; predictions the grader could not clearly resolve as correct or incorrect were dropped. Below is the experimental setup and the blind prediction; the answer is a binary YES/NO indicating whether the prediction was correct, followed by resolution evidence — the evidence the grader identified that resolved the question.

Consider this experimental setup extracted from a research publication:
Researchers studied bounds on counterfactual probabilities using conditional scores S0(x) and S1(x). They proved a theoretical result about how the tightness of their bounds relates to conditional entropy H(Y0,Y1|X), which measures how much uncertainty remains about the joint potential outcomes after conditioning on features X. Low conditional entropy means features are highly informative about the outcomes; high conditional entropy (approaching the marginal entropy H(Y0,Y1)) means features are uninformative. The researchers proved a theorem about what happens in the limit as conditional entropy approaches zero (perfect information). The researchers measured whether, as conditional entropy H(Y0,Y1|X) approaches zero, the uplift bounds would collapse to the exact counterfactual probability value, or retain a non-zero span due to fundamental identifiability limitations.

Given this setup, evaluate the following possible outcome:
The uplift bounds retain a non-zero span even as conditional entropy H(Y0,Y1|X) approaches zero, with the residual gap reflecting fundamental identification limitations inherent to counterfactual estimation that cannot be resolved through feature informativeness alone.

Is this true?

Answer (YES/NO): NO